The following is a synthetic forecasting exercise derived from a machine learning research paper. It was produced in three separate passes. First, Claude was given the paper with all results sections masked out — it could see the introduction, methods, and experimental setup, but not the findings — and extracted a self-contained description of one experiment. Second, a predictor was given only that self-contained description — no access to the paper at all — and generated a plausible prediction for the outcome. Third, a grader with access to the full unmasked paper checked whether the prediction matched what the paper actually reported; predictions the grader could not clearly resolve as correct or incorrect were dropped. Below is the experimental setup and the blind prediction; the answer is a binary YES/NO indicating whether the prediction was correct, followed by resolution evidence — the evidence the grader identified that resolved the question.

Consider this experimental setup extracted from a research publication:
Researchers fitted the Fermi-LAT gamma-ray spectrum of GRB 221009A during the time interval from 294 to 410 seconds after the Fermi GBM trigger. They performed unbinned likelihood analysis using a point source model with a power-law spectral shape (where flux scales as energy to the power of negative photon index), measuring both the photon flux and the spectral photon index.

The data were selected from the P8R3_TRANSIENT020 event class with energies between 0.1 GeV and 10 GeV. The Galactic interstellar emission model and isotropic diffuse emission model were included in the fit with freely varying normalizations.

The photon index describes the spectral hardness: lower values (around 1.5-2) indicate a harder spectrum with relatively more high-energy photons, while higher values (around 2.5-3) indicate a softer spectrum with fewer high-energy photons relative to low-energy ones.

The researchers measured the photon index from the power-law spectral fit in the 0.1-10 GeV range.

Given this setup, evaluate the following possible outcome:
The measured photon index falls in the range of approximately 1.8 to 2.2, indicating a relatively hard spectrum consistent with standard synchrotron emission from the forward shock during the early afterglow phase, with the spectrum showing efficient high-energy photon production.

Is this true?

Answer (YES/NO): NO